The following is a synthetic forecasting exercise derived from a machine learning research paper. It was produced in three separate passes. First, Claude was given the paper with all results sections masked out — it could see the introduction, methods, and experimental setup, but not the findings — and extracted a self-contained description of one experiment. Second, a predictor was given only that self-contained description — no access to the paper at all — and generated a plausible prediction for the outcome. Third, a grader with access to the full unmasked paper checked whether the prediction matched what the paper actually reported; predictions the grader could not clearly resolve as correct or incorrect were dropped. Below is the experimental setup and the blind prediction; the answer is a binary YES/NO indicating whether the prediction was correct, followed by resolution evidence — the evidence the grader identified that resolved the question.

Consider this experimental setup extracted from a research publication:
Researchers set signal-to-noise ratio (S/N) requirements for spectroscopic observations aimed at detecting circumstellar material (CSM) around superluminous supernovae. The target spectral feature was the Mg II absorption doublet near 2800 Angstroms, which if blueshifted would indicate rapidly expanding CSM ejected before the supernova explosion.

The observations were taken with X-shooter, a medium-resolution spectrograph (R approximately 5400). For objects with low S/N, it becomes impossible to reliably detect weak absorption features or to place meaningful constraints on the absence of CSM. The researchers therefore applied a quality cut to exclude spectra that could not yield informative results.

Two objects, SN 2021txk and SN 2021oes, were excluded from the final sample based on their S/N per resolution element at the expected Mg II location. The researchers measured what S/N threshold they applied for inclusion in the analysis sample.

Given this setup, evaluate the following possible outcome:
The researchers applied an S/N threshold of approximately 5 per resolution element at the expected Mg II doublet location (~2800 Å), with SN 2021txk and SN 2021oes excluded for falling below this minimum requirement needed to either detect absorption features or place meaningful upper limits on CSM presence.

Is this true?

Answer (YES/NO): NO